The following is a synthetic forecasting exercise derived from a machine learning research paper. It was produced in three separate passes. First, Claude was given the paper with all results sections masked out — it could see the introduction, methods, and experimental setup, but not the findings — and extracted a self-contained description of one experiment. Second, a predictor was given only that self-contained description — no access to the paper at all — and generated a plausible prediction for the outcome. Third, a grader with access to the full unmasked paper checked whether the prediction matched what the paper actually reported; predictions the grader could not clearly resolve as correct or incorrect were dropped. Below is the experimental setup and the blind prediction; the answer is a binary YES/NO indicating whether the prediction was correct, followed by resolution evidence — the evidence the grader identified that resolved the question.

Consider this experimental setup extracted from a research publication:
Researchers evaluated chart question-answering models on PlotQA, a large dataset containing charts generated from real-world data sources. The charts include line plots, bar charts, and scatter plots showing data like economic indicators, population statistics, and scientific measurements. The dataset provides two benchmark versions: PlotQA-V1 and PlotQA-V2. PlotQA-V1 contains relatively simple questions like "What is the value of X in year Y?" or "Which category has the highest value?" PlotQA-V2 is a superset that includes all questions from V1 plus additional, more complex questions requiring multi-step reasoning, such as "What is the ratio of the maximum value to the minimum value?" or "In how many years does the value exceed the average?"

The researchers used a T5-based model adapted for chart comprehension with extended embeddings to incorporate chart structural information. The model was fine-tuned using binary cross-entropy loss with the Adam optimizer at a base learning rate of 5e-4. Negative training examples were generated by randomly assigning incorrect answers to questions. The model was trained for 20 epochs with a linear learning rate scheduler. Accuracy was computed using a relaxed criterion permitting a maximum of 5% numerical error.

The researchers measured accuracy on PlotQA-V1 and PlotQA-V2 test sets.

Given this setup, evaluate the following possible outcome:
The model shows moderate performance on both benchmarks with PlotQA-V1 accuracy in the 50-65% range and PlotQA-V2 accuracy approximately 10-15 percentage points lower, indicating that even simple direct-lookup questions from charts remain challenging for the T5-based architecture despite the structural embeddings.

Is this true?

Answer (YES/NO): NO